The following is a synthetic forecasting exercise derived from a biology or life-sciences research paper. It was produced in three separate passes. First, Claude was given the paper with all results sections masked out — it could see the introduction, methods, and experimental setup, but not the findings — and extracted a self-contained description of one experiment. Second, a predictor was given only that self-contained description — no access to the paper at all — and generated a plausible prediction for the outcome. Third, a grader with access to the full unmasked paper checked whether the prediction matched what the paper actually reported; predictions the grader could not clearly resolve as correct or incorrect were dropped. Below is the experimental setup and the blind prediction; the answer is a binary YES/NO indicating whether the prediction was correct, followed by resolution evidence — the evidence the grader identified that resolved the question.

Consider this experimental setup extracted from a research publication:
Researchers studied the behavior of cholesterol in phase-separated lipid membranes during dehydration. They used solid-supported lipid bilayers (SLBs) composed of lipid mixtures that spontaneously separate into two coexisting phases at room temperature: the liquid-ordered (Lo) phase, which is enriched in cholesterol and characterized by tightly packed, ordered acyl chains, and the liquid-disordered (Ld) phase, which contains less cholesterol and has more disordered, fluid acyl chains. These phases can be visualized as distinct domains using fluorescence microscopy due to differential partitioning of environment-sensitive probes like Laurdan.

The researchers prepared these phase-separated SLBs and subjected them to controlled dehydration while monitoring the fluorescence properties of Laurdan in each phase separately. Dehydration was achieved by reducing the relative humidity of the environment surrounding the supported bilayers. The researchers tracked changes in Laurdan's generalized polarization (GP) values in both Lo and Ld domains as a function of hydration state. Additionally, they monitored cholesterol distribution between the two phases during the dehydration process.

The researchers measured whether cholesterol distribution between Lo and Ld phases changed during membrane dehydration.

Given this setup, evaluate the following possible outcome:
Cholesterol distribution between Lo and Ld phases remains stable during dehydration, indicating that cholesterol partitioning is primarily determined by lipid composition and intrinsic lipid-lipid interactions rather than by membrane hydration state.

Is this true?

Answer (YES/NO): NO